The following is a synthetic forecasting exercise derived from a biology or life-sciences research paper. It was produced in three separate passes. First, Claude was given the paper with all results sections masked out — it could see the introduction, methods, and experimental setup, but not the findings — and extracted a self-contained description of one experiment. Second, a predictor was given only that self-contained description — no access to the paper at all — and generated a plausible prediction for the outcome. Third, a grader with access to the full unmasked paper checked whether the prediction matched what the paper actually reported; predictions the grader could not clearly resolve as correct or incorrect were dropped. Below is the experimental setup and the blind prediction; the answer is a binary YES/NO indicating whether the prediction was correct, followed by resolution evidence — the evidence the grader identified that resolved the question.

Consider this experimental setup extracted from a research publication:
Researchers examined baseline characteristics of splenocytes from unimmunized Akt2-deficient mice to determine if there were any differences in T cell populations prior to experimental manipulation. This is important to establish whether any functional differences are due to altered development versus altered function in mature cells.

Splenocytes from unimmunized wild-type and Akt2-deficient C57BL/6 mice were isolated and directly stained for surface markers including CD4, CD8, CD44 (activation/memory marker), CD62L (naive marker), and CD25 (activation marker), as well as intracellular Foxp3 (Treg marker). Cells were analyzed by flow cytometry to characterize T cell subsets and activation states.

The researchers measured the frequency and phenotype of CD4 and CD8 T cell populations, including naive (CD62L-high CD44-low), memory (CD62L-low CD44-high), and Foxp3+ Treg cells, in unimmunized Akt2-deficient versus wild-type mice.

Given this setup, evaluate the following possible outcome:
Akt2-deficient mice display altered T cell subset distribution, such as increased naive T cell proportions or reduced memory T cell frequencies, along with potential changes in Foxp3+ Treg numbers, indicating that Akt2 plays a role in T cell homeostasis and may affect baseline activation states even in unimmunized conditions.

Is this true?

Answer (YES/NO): NO